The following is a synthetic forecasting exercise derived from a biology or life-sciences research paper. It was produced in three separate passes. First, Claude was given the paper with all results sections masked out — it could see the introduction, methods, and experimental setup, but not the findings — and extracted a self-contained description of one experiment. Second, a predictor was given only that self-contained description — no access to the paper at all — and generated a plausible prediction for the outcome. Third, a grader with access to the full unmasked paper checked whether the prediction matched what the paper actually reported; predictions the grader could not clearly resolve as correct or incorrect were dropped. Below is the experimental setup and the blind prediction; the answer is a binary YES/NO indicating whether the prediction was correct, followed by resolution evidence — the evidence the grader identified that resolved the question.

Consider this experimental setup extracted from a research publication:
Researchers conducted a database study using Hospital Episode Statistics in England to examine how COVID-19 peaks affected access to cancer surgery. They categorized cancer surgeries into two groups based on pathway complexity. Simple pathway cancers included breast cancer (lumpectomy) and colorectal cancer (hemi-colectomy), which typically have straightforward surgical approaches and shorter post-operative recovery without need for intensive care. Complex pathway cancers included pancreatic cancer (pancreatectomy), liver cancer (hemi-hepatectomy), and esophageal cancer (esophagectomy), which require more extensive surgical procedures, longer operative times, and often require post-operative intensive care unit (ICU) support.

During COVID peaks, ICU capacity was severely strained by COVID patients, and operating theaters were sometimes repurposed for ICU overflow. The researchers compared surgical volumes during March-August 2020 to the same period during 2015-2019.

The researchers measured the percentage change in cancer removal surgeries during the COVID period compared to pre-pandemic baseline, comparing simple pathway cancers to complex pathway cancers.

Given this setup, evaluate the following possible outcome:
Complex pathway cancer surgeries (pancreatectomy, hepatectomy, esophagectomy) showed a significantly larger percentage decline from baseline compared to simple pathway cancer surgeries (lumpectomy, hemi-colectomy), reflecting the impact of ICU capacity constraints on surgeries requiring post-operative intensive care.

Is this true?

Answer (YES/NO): YES